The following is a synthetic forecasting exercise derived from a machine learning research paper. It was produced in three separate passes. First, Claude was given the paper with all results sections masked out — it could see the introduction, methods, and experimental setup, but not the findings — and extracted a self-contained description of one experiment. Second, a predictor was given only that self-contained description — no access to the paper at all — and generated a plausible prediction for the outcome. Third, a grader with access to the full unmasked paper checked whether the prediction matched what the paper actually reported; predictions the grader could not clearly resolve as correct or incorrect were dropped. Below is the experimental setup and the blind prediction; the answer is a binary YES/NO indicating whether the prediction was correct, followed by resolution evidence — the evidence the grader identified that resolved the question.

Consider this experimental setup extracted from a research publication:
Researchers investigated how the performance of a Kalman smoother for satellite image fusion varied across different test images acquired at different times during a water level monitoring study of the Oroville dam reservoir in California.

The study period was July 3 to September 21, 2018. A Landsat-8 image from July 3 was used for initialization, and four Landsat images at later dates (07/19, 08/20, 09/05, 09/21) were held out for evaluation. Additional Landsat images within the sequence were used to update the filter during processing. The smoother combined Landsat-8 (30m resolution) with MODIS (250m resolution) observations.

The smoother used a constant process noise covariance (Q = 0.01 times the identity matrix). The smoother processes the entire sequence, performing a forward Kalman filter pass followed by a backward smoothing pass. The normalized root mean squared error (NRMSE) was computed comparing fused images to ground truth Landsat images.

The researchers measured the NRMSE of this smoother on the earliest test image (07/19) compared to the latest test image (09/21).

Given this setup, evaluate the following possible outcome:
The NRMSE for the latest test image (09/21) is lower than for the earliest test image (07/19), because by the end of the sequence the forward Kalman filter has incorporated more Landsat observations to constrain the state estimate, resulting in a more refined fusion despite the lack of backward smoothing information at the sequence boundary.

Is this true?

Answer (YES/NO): YES